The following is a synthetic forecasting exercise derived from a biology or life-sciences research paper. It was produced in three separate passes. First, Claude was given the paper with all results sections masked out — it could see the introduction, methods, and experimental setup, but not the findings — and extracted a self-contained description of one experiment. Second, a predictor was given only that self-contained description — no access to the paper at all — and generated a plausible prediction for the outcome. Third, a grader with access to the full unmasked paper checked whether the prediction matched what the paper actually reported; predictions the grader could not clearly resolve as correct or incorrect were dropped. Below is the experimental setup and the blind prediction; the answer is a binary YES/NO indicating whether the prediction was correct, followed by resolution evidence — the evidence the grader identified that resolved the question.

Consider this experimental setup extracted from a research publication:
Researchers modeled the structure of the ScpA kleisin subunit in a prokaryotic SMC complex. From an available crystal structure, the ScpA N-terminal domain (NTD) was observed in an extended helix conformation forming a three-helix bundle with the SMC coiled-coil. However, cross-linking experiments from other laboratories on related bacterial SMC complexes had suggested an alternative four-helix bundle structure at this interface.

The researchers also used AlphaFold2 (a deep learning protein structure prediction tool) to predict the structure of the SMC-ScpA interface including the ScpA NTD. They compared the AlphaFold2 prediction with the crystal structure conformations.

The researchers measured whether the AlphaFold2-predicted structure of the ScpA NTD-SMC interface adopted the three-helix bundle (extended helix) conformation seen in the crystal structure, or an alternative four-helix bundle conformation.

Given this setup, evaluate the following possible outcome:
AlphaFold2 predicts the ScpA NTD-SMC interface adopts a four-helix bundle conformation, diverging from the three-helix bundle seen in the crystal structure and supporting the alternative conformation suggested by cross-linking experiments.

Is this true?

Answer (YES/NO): YES